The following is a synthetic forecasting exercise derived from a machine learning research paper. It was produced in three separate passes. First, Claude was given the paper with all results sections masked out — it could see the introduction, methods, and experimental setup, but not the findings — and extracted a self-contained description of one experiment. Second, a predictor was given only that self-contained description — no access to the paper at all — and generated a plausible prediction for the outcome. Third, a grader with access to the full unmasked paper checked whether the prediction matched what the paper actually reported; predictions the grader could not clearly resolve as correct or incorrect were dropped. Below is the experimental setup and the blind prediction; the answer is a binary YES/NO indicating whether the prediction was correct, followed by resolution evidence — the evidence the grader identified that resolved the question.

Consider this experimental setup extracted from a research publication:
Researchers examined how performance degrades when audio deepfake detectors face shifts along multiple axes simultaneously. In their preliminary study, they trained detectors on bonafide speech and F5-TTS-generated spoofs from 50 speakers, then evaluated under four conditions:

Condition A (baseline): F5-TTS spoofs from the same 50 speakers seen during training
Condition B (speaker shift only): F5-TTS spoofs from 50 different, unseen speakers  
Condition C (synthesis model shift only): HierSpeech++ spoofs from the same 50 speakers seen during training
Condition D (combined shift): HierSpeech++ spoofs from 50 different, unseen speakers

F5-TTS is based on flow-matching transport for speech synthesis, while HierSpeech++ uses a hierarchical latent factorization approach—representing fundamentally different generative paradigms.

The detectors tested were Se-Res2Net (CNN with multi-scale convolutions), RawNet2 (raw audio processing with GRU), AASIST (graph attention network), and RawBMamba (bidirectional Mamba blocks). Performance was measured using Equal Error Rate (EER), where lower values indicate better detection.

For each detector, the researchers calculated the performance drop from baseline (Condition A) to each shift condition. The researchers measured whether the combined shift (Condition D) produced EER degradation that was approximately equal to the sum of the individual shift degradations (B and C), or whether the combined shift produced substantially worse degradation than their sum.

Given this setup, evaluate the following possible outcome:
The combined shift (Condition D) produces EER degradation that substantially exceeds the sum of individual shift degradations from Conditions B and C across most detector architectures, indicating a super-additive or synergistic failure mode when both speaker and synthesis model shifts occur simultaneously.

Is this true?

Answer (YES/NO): YES